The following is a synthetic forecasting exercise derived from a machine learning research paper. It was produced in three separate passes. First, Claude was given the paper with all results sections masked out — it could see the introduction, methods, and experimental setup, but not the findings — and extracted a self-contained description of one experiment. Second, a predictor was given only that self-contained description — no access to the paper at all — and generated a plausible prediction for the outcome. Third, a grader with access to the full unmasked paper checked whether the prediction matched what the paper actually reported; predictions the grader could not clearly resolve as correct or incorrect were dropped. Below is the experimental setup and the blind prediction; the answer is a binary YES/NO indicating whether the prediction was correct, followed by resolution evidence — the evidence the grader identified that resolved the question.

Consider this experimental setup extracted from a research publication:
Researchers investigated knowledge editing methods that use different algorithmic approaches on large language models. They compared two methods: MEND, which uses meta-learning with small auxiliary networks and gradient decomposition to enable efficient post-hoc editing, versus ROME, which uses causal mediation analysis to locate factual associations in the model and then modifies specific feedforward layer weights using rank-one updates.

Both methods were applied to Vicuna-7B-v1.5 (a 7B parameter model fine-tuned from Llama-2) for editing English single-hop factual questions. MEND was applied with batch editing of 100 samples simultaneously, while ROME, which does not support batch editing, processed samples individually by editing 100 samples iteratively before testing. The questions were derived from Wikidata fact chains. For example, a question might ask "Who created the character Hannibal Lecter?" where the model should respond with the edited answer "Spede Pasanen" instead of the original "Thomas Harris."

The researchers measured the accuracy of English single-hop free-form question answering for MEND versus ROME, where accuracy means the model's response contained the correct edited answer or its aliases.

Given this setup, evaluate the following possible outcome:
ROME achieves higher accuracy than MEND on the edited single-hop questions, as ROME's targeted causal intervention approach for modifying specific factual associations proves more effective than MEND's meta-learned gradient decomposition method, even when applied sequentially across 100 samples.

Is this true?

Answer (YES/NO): YES